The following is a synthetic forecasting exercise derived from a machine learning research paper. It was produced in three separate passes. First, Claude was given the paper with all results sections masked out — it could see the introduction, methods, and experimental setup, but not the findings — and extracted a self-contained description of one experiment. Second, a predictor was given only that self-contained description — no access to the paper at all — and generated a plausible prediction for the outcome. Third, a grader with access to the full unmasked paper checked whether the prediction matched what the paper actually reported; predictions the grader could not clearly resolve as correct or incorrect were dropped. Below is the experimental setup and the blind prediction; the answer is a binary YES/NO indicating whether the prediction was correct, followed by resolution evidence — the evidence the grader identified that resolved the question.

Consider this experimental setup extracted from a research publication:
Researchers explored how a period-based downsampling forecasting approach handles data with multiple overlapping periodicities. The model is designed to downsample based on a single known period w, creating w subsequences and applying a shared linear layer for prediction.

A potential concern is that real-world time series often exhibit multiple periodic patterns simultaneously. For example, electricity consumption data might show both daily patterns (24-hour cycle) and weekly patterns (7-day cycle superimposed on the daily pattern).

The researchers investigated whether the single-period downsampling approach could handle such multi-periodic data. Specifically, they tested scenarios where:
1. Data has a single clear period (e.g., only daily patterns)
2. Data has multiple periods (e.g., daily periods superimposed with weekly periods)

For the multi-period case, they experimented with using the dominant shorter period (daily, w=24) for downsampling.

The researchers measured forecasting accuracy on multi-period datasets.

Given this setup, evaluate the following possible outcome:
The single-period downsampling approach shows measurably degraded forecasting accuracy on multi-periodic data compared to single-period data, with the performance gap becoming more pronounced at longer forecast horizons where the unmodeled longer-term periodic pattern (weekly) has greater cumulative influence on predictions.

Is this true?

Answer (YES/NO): NO